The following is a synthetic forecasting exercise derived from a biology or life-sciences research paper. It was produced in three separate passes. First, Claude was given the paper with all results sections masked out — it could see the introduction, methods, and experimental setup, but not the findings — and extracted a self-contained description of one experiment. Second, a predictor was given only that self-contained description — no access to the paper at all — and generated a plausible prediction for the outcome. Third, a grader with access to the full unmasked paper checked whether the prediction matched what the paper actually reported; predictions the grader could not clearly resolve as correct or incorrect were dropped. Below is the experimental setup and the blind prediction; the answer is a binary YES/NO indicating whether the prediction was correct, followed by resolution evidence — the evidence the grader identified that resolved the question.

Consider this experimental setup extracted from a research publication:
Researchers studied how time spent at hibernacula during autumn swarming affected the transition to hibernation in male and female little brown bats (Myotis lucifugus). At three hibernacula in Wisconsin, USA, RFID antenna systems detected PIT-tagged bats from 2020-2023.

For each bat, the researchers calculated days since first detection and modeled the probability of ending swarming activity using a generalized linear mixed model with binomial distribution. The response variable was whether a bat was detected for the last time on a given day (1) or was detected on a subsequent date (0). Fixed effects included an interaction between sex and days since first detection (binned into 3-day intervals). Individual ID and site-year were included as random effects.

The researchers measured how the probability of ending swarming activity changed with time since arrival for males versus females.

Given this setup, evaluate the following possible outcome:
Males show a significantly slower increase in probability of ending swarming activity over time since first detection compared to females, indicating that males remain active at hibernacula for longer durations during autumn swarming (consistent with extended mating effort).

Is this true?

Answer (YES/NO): YES